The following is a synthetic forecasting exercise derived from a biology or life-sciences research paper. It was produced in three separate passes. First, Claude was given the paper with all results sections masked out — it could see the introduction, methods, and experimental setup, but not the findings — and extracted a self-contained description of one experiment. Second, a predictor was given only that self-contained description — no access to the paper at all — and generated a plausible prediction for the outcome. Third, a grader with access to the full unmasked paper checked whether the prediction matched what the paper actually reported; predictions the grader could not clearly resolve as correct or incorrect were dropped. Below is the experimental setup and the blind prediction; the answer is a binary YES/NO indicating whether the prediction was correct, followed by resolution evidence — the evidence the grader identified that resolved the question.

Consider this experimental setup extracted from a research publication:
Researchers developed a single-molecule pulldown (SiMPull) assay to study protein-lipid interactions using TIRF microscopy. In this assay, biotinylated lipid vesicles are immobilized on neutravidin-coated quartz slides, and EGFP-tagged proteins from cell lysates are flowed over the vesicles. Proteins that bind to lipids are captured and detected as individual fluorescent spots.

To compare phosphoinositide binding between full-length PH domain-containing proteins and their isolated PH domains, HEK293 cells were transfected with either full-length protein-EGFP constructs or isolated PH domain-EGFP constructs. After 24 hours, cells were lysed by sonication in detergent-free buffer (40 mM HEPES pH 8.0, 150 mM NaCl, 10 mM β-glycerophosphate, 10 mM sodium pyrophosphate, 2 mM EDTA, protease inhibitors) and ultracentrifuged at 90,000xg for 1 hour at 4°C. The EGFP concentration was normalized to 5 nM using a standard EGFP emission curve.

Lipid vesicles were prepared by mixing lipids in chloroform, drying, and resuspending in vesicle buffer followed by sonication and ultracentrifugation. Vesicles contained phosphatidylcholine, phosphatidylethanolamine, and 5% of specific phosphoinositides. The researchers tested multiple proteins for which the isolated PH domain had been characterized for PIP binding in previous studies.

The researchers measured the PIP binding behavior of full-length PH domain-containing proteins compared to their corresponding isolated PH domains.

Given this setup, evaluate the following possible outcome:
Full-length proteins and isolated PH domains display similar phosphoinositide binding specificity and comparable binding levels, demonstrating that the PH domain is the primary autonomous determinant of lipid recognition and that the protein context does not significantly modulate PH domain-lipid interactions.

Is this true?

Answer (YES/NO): NO